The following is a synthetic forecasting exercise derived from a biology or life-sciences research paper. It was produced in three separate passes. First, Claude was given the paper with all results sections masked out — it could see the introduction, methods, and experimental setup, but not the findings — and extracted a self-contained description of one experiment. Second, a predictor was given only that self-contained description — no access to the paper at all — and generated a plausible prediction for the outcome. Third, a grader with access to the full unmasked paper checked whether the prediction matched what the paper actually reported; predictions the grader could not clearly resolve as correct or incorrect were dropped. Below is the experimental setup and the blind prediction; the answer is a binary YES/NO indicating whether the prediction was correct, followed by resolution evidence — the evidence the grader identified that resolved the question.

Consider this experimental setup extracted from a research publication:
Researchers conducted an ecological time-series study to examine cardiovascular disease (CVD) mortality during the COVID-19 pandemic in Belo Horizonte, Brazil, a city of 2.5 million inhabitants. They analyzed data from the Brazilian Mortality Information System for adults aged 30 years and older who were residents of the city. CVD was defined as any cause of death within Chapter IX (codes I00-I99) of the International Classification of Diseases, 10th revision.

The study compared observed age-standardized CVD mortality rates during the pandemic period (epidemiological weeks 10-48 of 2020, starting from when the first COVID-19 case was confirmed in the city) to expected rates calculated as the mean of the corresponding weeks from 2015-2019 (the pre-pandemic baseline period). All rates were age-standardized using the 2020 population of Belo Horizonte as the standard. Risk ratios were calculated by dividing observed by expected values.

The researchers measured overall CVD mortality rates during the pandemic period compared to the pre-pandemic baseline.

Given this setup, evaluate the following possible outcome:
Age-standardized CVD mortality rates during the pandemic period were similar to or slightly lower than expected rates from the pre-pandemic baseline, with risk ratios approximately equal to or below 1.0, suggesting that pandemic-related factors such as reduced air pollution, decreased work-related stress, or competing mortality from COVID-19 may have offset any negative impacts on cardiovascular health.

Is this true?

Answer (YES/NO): YES